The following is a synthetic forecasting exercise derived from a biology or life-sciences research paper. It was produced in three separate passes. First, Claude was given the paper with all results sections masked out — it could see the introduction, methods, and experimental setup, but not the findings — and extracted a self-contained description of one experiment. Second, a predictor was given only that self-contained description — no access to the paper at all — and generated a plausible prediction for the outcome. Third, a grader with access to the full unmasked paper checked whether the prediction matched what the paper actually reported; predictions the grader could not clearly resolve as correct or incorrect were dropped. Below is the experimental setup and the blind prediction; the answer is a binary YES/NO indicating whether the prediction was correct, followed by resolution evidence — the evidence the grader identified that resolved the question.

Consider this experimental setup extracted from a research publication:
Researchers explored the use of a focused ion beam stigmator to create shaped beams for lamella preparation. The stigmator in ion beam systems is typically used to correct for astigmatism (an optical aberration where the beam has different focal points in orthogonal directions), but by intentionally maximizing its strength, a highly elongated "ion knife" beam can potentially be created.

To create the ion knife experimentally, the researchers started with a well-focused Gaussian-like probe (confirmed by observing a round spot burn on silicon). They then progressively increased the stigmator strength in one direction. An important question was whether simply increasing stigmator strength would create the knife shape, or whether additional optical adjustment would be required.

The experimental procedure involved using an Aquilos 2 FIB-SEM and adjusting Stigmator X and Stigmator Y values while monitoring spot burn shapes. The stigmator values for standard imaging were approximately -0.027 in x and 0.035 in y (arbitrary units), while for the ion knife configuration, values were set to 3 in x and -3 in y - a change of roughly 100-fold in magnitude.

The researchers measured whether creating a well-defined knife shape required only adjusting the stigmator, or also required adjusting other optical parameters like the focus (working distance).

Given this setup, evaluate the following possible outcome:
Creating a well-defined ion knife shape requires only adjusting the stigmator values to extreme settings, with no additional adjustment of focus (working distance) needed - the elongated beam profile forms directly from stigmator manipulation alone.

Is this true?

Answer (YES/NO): NO